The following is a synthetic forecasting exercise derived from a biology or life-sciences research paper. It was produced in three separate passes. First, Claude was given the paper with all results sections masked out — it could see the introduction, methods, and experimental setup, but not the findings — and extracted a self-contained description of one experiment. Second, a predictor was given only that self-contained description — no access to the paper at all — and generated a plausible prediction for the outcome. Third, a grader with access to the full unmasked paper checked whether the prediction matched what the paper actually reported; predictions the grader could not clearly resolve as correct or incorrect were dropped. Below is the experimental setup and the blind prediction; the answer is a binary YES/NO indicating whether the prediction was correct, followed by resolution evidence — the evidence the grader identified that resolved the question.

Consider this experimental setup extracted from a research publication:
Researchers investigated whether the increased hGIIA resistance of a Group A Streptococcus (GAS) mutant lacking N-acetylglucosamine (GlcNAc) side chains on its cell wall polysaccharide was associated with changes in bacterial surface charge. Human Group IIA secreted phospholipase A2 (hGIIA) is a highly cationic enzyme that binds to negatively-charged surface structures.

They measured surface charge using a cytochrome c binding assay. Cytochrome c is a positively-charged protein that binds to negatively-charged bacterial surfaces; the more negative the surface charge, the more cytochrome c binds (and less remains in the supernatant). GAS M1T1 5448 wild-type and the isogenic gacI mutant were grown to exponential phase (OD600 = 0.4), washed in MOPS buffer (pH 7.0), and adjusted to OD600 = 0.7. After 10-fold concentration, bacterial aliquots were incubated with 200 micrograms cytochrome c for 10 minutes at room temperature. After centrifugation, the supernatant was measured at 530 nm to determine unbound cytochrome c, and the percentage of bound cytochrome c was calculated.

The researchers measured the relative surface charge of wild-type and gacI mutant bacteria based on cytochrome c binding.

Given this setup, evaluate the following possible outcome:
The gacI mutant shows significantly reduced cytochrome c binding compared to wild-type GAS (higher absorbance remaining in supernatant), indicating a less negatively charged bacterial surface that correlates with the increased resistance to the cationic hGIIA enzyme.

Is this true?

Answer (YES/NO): YES